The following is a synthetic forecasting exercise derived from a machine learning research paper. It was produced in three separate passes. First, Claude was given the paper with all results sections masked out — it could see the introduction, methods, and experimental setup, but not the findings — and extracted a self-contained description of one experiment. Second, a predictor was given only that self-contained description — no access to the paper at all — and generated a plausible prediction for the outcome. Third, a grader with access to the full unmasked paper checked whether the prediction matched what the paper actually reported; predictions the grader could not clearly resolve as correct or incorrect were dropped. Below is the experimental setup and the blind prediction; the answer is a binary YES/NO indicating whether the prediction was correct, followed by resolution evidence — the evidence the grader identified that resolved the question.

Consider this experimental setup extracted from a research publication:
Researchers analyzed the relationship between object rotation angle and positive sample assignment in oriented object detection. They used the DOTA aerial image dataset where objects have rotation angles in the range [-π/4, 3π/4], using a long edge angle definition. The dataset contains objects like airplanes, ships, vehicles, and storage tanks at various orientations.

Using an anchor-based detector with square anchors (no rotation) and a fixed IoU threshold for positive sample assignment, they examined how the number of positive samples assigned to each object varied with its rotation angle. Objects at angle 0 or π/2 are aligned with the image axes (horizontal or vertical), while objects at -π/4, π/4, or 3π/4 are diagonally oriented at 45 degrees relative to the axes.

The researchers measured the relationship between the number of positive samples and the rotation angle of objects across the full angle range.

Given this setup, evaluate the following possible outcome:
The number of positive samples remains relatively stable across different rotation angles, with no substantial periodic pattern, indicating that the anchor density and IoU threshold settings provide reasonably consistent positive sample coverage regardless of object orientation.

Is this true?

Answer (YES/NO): NO